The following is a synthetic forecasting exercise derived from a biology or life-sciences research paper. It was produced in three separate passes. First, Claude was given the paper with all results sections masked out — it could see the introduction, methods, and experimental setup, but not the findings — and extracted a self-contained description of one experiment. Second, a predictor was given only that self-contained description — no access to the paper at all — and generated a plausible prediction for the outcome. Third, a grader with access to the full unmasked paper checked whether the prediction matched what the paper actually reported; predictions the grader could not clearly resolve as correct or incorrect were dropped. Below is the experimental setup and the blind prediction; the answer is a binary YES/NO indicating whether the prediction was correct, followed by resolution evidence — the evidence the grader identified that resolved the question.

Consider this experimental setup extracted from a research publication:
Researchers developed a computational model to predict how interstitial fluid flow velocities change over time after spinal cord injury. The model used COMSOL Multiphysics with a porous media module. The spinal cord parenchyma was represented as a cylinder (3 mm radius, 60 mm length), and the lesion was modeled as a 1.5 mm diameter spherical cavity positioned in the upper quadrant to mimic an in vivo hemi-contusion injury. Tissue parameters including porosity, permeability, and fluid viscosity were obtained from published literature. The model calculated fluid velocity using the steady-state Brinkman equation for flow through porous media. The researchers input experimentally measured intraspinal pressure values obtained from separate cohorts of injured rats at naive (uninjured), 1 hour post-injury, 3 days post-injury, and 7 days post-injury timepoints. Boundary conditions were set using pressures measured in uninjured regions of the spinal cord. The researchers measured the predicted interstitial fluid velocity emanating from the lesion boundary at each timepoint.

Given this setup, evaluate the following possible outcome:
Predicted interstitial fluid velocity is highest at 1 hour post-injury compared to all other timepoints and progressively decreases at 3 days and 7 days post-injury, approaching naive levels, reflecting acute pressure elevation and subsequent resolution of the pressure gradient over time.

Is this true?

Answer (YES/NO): NO